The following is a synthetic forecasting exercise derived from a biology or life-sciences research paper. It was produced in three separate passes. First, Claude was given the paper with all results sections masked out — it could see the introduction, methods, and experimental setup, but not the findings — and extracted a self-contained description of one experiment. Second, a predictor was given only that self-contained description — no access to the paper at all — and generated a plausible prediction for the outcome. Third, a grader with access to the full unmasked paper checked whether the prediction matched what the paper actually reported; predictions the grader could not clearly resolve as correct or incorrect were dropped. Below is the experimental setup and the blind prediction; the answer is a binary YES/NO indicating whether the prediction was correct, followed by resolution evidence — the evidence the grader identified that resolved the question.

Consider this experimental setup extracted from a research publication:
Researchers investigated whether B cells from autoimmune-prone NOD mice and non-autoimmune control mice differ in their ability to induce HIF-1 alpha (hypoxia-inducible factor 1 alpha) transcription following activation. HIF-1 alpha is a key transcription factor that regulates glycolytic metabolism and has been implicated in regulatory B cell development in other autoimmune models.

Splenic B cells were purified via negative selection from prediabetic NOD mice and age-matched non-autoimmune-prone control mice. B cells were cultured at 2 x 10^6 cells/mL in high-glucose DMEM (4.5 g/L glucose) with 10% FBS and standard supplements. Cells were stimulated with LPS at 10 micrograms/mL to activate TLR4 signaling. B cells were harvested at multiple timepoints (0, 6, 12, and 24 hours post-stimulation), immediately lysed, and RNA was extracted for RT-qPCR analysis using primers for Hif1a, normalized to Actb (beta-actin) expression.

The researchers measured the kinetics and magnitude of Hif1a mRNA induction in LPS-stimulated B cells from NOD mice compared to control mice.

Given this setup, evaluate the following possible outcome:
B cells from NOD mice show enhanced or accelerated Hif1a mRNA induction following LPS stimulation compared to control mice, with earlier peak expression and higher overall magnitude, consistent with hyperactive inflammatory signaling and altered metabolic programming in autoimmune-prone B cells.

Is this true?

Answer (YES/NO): NO